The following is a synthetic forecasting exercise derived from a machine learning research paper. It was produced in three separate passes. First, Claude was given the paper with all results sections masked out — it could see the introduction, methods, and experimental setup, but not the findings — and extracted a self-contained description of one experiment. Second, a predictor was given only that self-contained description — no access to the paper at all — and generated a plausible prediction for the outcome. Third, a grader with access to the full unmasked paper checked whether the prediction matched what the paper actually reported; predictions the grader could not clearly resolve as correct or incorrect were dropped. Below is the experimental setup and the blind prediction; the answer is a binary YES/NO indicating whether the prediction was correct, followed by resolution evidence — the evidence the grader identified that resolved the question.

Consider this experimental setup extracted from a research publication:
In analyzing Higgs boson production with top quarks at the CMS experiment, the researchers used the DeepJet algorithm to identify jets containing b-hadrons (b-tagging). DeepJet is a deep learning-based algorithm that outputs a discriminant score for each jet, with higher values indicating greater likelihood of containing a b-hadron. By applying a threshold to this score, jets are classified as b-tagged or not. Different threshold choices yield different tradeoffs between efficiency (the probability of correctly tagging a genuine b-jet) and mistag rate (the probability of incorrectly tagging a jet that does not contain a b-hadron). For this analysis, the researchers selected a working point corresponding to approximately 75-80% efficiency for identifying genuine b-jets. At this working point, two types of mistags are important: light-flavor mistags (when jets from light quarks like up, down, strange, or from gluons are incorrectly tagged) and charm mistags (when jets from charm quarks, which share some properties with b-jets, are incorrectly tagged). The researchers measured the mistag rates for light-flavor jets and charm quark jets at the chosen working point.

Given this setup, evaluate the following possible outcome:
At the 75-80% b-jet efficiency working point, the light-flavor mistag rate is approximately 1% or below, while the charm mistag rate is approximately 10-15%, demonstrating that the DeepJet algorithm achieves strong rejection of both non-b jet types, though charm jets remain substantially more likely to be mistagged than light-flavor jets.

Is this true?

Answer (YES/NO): NO